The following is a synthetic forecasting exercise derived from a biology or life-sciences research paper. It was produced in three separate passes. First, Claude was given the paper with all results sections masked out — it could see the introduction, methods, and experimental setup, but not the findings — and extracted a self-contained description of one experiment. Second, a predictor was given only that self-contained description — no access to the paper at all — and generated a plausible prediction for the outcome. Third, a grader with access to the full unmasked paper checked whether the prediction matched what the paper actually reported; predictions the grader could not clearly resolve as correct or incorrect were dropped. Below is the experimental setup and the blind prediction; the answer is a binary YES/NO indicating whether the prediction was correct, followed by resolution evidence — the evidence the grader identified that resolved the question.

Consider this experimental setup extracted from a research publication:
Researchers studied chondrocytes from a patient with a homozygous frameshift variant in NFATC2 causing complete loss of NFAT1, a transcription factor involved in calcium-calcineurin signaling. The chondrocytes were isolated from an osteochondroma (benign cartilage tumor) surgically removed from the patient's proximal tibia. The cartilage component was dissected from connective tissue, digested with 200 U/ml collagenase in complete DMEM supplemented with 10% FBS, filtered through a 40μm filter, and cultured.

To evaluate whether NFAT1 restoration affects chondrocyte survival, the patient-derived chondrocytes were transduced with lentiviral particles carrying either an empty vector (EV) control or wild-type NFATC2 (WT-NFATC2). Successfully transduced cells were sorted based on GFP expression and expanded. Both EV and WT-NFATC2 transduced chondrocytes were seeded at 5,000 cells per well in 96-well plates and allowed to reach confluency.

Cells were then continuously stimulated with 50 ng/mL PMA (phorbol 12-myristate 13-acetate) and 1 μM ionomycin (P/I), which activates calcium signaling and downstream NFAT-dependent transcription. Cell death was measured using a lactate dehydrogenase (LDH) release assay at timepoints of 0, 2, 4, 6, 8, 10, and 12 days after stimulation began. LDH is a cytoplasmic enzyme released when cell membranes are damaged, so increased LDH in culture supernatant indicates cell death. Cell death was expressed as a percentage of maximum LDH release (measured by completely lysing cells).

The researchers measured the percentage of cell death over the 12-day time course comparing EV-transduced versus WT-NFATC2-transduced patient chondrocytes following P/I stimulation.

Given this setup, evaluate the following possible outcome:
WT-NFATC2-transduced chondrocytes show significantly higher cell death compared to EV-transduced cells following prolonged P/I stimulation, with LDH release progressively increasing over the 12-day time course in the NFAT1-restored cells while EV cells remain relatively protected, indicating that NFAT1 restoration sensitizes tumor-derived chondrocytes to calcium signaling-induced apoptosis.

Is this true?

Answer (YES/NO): YES